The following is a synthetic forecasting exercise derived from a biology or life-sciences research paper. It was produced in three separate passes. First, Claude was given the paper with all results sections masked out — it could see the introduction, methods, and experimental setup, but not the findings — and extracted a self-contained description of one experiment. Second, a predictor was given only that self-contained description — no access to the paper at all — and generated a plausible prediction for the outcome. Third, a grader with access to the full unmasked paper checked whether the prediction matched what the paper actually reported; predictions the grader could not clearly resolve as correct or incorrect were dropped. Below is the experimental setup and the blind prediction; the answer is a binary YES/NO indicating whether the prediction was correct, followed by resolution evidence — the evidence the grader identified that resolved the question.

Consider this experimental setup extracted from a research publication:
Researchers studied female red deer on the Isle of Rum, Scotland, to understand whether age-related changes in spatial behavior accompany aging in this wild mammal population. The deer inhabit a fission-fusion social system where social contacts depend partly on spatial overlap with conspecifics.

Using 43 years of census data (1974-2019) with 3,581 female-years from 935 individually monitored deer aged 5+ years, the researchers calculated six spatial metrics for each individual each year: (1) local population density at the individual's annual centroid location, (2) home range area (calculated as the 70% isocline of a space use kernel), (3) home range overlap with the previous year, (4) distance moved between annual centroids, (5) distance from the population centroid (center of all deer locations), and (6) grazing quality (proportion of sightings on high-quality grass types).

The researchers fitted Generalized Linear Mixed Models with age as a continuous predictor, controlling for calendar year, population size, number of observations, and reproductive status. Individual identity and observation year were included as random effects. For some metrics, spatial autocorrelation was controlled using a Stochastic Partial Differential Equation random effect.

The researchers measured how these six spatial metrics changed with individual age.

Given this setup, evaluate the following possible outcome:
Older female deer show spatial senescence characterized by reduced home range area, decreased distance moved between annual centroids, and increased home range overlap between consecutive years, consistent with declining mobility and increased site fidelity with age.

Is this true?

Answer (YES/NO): NO